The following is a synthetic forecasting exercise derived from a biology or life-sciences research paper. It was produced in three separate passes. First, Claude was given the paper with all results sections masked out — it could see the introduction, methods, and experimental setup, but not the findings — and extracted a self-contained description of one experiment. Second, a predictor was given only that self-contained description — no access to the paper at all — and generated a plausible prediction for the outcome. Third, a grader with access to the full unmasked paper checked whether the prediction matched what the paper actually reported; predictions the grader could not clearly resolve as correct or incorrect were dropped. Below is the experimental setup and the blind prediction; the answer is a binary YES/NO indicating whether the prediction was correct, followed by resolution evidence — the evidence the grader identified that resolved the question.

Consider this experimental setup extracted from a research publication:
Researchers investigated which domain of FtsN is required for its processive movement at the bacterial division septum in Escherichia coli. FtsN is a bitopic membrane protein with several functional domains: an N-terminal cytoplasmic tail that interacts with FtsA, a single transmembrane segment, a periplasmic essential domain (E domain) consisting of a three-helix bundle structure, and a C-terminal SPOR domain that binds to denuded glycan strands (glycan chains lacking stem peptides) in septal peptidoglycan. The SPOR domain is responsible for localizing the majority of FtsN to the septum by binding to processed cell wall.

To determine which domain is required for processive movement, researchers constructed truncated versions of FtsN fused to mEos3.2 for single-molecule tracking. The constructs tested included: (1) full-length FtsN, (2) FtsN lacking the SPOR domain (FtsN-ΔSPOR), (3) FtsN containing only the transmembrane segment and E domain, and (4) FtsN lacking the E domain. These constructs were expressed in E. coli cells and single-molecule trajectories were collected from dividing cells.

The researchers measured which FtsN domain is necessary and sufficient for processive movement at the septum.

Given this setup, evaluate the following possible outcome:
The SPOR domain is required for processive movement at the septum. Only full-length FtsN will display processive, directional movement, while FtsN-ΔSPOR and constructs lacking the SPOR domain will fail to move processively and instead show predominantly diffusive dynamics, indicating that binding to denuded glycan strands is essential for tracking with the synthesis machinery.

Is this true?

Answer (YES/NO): NO